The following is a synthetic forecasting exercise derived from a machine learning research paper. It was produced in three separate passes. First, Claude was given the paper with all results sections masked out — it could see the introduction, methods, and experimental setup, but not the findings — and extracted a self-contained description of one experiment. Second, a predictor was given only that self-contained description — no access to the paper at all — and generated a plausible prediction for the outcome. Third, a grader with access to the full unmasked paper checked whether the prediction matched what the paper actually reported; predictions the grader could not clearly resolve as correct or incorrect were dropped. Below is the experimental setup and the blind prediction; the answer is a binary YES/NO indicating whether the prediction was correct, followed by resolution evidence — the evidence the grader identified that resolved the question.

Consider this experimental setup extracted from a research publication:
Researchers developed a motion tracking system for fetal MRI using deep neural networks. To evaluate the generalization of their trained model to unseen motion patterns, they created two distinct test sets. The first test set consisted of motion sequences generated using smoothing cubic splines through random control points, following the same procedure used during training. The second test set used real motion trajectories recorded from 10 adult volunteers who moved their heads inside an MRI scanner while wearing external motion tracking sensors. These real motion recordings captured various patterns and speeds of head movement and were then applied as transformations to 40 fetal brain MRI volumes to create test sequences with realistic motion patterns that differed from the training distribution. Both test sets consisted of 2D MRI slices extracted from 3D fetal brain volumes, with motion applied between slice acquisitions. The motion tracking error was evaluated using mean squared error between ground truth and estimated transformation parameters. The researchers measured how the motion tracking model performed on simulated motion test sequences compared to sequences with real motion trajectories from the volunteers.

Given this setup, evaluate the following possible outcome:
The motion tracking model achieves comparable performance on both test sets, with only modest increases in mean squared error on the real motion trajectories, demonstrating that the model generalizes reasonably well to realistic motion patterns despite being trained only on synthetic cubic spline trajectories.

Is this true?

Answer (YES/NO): NO